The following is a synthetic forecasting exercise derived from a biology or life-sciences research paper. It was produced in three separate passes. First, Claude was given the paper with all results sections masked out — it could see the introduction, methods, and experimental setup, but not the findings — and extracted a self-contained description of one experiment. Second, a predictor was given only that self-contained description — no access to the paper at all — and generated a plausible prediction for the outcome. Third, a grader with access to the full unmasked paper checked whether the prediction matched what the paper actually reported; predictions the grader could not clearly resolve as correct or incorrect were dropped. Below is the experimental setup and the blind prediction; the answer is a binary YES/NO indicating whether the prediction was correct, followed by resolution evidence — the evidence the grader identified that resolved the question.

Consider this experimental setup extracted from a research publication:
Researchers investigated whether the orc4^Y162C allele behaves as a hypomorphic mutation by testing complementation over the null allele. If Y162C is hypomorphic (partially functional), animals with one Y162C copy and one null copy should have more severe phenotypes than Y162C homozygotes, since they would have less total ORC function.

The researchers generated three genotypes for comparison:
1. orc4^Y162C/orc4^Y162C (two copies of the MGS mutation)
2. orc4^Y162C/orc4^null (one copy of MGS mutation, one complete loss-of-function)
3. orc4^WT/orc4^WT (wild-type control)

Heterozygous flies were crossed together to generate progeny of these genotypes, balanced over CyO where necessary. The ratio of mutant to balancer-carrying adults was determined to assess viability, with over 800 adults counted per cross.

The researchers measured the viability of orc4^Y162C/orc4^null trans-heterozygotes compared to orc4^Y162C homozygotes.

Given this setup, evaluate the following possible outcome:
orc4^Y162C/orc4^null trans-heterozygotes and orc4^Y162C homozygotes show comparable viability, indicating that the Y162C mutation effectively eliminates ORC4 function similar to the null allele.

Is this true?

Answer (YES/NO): NO